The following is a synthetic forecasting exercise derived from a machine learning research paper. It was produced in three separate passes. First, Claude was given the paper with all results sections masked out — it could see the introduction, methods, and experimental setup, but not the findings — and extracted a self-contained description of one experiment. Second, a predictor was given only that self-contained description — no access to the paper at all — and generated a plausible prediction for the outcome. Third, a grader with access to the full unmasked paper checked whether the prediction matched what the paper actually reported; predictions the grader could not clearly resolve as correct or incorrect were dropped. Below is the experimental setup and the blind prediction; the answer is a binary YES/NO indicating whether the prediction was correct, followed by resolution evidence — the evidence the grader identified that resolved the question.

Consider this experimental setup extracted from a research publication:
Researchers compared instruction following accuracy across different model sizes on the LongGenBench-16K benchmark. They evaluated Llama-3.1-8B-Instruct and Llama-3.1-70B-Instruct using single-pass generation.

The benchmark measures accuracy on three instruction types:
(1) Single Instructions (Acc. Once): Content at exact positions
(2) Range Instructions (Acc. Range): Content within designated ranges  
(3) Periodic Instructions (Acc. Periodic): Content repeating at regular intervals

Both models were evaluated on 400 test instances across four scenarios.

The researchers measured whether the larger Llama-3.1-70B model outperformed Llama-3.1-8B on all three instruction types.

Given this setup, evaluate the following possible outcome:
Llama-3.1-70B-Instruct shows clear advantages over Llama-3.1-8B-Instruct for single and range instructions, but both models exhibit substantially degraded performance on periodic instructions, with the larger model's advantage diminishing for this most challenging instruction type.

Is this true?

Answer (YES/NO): NO